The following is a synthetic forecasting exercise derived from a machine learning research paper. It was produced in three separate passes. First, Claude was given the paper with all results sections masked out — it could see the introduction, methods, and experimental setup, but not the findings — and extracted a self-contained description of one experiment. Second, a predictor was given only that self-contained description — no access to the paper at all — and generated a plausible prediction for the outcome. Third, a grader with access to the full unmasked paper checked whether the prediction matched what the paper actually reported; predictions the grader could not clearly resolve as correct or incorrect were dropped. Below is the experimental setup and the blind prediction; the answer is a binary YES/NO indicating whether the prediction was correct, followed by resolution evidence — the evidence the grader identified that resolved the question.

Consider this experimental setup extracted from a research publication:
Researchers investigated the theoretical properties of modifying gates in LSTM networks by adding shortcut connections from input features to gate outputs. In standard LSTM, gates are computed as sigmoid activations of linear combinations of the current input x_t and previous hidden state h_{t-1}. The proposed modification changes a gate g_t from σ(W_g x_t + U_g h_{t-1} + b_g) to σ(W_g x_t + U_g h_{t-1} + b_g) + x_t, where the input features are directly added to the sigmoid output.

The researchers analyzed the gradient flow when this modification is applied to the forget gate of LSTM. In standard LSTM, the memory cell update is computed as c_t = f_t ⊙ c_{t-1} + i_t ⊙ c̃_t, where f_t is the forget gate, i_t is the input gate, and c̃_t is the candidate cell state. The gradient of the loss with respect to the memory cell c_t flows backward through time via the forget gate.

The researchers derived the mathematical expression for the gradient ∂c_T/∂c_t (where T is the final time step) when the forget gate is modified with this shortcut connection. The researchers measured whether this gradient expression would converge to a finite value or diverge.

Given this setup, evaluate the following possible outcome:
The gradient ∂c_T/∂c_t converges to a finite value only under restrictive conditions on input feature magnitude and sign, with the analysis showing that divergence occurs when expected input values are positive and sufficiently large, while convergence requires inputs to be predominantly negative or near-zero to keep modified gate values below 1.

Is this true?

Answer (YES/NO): NO